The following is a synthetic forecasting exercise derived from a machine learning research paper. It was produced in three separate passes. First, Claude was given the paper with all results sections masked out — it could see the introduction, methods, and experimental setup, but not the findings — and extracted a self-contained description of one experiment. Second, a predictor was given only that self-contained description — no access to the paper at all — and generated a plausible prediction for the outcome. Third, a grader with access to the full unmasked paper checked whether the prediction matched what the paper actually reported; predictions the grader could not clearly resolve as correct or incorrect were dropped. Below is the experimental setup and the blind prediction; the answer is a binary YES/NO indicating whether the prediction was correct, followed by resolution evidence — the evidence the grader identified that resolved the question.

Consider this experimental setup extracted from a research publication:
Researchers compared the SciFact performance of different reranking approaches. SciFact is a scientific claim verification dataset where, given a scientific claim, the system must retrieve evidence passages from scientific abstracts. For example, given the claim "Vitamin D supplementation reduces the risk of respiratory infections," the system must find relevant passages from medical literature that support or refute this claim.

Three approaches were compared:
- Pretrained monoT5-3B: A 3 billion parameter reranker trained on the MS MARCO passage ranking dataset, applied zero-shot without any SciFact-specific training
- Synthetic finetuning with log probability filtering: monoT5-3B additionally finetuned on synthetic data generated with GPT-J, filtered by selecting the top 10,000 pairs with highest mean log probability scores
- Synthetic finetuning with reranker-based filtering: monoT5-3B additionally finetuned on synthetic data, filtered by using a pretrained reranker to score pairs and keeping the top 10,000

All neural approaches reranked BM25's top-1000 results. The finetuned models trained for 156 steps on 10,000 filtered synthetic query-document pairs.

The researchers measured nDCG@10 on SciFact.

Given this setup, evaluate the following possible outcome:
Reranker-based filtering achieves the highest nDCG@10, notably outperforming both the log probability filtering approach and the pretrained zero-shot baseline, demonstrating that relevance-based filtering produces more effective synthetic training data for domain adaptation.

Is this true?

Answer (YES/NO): NO